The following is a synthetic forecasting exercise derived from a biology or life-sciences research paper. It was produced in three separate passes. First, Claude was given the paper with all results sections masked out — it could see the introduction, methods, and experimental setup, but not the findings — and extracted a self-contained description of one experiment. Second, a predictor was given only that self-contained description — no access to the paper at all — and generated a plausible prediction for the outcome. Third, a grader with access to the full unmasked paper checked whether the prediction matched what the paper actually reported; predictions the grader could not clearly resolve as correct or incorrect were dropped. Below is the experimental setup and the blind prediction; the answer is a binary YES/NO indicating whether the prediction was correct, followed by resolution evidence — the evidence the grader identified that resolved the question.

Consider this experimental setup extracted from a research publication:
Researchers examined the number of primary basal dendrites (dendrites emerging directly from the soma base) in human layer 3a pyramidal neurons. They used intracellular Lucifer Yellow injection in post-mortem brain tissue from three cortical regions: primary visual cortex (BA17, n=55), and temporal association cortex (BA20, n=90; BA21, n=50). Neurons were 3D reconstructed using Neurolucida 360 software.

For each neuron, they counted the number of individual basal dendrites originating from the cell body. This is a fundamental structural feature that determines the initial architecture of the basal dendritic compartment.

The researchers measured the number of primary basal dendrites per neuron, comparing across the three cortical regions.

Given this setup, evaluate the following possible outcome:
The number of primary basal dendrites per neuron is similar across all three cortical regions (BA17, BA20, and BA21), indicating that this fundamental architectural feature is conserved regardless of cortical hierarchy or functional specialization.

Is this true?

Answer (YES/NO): NO